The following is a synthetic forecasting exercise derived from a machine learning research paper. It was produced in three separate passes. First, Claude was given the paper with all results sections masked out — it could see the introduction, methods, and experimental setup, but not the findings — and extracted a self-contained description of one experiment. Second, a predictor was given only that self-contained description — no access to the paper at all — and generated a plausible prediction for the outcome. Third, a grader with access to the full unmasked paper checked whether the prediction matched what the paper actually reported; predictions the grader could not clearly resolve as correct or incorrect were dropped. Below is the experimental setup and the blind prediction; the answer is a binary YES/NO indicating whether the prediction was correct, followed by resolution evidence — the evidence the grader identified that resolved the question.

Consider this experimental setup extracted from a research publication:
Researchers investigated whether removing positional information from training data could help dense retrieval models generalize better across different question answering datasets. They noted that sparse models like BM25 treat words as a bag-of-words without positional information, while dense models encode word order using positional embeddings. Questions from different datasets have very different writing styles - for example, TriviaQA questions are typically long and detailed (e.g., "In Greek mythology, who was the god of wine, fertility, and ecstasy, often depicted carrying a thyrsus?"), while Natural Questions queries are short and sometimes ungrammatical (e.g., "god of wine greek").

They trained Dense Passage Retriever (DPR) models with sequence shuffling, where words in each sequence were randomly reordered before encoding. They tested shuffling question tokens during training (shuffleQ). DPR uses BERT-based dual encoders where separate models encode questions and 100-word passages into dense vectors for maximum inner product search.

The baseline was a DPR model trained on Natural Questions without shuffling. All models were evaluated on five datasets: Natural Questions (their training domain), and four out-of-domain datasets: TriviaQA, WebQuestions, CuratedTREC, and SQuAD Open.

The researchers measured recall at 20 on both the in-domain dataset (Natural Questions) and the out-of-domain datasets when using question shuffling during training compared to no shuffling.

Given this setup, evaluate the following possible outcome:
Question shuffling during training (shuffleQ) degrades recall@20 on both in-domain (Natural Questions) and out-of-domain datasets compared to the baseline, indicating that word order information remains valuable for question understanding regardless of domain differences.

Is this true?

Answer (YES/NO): NO